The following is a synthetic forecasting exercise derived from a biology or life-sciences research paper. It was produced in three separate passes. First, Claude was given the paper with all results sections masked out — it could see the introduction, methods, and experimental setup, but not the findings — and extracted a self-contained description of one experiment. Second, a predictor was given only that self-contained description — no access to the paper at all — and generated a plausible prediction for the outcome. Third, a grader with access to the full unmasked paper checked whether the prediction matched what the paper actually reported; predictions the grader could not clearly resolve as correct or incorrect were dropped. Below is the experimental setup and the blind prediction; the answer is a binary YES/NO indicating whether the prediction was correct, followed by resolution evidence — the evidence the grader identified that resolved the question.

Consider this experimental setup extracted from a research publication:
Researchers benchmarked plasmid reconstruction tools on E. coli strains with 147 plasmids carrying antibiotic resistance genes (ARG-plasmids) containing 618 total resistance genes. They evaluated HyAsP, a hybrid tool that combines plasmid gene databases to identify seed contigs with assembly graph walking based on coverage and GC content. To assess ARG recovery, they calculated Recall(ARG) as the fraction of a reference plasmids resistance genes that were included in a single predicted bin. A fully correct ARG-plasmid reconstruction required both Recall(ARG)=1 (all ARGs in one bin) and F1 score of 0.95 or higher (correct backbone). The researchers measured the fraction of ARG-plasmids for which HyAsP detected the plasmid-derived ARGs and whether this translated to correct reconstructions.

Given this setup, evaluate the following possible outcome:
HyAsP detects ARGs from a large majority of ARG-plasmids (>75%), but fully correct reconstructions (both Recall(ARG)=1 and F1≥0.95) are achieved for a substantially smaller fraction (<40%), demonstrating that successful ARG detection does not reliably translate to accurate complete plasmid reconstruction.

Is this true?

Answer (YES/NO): YES